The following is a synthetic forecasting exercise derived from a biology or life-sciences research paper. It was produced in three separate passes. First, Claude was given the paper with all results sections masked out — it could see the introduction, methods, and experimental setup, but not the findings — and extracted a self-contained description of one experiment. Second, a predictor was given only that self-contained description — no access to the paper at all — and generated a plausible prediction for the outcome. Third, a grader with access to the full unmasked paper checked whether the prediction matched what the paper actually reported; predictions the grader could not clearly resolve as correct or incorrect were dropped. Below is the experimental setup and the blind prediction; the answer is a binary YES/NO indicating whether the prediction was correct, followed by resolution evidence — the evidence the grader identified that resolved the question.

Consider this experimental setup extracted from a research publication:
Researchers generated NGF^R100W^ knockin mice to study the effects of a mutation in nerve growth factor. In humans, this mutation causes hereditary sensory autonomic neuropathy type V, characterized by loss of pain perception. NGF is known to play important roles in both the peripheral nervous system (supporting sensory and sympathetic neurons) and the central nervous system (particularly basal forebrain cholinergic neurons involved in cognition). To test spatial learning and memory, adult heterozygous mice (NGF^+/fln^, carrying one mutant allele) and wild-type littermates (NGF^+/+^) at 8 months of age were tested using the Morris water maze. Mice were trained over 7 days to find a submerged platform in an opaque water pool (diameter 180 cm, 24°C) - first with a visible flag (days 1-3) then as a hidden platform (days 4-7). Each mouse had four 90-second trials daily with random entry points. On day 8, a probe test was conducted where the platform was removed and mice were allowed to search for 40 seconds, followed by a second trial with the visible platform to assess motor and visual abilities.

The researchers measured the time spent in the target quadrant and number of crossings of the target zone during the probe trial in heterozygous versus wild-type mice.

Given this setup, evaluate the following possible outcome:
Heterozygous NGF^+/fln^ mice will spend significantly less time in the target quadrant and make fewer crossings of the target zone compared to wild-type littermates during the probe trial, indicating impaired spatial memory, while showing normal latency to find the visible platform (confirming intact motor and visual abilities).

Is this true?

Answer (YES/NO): NO